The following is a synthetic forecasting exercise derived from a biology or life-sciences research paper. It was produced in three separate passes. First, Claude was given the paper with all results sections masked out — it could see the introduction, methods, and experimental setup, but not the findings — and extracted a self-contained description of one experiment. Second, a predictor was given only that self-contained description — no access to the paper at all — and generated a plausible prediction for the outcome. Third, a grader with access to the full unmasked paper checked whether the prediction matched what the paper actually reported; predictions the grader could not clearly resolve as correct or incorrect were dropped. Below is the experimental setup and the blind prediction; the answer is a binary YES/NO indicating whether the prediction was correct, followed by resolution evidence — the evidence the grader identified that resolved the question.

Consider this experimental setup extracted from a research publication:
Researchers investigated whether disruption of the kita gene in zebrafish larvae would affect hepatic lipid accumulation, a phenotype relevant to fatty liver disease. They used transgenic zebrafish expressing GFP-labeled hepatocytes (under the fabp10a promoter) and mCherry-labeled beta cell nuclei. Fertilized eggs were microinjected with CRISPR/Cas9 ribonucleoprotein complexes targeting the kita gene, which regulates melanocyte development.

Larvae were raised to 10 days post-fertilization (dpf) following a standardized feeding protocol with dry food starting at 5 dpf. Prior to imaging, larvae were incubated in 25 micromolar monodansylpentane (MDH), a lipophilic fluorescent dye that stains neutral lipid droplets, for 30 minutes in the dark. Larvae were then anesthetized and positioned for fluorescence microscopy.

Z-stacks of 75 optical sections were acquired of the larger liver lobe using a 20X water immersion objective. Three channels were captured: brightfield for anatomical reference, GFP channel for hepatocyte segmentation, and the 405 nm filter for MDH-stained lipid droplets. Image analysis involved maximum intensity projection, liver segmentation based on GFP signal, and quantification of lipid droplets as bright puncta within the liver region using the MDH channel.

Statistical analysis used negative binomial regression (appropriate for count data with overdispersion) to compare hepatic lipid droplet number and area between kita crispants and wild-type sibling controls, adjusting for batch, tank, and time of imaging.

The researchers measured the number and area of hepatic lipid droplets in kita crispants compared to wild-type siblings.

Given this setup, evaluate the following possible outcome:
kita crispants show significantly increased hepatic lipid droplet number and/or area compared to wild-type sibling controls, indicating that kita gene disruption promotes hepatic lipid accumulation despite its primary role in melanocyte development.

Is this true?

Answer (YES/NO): NO